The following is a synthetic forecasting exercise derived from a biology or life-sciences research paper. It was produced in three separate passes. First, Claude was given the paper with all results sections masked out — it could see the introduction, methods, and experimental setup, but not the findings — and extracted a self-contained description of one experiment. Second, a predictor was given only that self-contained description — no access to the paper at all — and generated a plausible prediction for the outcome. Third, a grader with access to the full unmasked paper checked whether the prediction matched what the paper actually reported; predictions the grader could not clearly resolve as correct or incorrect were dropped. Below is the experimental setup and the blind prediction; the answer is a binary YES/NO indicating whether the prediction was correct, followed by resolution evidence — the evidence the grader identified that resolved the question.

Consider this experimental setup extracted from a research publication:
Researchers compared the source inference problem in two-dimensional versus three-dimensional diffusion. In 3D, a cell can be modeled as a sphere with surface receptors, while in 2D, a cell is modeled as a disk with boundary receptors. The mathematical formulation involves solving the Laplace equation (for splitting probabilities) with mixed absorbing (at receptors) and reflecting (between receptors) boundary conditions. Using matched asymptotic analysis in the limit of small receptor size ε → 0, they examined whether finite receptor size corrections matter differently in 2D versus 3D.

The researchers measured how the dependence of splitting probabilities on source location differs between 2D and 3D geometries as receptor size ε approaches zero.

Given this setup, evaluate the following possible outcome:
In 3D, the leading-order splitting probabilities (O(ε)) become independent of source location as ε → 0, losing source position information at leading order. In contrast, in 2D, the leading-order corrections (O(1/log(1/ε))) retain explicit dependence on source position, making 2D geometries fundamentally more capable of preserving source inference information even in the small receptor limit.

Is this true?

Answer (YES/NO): NO